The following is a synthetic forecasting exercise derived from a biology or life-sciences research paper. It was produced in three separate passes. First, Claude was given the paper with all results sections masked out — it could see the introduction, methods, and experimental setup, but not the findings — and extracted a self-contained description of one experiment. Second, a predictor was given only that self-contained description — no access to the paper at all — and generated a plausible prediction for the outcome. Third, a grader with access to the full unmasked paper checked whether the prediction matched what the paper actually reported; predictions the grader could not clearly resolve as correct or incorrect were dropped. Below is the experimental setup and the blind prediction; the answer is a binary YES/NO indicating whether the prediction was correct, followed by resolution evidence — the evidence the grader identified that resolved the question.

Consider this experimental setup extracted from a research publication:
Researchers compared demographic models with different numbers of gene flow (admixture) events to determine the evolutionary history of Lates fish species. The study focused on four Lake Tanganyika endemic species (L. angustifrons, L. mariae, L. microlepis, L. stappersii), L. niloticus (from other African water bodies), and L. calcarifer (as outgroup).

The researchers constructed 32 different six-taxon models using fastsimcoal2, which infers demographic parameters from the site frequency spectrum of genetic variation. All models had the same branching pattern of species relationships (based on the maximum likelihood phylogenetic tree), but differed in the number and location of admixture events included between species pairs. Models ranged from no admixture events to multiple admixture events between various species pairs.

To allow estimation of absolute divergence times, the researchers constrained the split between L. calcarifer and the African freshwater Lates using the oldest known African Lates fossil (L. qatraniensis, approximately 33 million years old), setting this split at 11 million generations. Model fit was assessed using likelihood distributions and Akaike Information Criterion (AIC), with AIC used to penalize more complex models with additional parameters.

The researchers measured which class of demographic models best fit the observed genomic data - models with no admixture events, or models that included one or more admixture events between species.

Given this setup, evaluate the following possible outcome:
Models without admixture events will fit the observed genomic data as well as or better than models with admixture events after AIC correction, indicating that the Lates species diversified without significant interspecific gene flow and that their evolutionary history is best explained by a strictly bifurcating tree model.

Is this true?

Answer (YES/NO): NO